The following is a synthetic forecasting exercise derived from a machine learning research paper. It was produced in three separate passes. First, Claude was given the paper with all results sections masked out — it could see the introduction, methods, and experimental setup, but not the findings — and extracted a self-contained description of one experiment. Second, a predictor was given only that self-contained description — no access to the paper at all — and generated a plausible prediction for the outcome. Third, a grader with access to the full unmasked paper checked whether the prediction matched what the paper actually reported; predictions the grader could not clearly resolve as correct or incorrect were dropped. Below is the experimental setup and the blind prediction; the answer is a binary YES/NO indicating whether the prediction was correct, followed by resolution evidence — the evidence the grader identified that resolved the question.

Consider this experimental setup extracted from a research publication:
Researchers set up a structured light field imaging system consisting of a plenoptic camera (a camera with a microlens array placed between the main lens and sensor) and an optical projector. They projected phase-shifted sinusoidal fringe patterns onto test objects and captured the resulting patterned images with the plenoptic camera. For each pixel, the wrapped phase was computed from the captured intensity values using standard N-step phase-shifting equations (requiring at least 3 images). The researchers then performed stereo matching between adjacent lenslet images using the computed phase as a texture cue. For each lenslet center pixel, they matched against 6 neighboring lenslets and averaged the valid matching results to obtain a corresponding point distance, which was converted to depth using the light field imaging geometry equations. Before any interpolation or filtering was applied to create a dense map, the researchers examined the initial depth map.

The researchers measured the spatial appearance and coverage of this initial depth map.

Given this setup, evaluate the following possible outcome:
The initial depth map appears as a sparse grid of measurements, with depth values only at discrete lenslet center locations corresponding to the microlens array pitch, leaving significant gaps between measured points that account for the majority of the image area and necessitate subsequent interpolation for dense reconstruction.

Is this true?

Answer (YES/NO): NO